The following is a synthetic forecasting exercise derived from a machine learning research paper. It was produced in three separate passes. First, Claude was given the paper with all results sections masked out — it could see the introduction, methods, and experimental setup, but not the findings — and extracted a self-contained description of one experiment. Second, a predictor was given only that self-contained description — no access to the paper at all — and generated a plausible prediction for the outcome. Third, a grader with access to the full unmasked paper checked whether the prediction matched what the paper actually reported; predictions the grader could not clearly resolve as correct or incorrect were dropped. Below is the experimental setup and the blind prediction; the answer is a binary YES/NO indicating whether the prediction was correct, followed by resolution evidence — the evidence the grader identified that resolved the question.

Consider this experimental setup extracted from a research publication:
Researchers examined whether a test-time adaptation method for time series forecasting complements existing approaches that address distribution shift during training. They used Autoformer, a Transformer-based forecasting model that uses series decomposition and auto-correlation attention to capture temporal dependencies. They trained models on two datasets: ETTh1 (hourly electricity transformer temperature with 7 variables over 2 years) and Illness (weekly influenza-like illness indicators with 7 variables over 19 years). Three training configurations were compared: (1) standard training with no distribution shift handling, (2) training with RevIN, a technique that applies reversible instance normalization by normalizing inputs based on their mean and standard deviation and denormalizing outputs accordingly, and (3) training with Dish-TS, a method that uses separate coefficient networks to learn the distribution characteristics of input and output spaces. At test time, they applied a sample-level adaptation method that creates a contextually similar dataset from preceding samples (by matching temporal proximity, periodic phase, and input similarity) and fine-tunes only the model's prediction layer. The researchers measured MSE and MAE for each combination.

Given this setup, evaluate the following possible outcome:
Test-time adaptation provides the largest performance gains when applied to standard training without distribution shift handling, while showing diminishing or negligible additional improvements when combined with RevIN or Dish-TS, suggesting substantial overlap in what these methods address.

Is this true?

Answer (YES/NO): NO